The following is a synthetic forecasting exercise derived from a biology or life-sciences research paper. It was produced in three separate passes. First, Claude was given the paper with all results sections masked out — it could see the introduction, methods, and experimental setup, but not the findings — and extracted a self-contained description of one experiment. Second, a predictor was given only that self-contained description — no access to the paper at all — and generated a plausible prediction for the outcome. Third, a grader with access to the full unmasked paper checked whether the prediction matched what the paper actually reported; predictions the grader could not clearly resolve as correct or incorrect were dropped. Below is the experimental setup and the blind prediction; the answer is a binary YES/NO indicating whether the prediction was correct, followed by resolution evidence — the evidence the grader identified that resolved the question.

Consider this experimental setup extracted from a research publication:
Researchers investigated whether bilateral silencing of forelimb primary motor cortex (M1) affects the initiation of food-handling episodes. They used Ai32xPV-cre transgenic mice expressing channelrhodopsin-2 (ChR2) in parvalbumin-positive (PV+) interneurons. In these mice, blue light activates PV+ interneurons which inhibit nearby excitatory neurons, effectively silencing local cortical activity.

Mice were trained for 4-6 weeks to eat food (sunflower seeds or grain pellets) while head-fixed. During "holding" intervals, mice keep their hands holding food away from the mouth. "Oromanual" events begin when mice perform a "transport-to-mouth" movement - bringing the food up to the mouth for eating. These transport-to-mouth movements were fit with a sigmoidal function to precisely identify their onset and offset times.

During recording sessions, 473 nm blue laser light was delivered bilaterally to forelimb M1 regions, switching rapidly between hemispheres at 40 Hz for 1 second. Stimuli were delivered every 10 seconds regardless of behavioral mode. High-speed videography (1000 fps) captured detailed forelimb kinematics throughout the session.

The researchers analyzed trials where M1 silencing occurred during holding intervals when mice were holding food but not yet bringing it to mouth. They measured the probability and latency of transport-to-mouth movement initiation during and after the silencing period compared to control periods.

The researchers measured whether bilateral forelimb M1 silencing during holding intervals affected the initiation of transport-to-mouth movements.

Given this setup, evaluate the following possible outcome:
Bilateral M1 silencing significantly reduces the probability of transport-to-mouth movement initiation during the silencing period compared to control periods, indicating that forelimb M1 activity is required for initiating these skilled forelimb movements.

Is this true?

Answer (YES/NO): NO